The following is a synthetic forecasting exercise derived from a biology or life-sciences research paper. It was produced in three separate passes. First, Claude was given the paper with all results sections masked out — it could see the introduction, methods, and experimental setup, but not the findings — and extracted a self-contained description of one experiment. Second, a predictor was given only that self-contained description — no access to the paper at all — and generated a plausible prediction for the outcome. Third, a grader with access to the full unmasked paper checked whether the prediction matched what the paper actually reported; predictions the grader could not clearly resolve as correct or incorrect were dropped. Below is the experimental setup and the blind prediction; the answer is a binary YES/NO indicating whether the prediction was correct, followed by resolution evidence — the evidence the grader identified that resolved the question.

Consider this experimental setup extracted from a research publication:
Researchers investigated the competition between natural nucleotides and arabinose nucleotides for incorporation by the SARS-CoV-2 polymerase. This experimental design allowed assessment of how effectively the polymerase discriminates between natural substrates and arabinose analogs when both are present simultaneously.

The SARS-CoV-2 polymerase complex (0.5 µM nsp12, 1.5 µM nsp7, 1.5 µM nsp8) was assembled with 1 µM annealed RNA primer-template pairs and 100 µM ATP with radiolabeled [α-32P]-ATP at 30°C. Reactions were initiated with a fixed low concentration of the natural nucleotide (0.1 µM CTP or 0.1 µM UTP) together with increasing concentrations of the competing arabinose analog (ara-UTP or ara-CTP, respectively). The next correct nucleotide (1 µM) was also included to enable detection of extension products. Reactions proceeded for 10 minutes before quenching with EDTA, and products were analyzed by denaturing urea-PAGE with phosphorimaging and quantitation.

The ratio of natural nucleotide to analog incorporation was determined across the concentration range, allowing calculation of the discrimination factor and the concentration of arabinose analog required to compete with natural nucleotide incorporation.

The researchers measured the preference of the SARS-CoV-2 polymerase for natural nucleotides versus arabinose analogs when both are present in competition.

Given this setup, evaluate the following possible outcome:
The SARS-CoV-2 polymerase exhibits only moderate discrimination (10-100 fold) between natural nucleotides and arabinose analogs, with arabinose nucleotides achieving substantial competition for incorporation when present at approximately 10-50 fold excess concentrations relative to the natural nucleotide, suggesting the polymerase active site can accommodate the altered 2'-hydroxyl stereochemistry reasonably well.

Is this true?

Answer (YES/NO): NO